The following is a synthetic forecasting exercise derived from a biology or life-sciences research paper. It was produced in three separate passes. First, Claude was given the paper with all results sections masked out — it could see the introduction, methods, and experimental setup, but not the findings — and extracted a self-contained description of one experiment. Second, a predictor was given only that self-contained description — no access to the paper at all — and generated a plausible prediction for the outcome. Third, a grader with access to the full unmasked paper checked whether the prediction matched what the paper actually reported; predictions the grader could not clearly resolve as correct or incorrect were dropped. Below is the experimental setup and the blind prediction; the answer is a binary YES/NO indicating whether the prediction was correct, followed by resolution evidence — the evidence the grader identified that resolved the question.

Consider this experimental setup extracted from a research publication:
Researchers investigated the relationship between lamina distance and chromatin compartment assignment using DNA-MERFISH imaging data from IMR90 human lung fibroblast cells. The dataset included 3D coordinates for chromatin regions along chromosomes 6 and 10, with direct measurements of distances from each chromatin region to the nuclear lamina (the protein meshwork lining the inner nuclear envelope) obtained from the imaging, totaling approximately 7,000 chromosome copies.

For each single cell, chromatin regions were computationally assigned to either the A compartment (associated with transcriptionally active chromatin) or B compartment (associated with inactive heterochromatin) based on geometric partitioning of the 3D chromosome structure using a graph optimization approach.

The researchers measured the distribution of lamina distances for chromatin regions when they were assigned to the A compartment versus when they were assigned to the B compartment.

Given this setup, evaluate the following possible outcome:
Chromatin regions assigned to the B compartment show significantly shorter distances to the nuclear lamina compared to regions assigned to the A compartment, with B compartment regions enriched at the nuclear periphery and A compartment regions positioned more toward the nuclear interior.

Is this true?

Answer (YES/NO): YES